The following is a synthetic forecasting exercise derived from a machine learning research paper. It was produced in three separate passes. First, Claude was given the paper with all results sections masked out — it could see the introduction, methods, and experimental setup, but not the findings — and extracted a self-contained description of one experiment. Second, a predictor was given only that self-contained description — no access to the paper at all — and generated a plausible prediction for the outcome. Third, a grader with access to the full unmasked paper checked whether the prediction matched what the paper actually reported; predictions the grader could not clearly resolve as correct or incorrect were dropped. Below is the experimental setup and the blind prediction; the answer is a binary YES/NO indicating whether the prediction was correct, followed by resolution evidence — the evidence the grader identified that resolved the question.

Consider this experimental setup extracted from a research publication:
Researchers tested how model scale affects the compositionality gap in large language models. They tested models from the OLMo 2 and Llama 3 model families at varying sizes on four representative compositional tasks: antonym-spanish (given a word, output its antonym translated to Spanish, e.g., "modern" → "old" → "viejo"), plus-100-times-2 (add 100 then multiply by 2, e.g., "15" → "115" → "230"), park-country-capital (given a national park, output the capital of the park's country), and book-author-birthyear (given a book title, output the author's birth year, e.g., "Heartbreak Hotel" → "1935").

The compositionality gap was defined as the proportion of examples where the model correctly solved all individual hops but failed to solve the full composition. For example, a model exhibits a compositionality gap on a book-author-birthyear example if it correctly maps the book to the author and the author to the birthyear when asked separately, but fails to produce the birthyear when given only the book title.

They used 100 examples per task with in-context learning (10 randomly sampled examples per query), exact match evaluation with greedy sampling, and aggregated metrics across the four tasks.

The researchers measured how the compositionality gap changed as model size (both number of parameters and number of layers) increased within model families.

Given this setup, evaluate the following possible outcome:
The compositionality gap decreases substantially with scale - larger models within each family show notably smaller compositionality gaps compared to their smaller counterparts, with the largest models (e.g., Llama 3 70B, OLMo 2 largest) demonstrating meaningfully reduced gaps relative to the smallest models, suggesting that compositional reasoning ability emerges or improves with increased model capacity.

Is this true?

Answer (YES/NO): YES